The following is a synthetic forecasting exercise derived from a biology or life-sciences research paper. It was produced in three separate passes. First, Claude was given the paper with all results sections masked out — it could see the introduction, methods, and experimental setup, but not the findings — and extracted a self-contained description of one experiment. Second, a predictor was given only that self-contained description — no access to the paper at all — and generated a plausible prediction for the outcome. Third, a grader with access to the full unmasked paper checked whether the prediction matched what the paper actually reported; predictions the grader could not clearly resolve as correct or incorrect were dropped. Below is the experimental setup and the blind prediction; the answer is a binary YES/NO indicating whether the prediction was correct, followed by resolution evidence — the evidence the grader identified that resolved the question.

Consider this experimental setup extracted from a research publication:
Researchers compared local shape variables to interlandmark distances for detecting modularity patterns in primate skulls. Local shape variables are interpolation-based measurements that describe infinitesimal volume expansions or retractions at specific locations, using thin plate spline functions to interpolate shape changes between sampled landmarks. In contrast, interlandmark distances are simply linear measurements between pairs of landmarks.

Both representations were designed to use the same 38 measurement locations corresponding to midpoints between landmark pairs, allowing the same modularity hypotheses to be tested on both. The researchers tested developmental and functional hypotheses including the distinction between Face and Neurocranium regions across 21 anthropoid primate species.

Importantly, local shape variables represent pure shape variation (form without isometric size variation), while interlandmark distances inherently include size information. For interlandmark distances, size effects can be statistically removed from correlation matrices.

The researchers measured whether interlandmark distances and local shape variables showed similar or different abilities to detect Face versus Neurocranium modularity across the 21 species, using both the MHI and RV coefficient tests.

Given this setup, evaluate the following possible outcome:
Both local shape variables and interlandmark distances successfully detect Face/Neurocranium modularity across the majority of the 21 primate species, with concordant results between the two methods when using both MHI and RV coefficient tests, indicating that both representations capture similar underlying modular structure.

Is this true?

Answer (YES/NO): NO